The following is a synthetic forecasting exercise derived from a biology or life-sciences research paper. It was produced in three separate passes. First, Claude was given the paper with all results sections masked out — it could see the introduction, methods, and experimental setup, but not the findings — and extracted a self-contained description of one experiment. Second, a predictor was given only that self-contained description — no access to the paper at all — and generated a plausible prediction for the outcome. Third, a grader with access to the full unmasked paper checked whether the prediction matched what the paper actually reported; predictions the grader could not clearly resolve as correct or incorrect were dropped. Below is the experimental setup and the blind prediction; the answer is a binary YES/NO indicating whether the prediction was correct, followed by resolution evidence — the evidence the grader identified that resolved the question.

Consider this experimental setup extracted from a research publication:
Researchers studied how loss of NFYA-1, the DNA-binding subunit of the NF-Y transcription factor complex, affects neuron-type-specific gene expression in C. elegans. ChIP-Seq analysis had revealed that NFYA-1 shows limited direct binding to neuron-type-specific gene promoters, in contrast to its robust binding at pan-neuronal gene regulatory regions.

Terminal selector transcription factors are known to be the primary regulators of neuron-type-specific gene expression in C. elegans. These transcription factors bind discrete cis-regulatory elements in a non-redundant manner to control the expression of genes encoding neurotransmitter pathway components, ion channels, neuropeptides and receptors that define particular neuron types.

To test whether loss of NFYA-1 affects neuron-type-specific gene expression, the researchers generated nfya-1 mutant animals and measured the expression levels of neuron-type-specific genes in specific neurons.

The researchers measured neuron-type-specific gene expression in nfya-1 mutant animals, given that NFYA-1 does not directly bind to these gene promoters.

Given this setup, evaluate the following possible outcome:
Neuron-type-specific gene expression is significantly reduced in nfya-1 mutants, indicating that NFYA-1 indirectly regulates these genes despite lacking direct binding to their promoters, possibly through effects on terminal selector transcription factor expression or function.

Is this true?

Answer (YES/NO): NO